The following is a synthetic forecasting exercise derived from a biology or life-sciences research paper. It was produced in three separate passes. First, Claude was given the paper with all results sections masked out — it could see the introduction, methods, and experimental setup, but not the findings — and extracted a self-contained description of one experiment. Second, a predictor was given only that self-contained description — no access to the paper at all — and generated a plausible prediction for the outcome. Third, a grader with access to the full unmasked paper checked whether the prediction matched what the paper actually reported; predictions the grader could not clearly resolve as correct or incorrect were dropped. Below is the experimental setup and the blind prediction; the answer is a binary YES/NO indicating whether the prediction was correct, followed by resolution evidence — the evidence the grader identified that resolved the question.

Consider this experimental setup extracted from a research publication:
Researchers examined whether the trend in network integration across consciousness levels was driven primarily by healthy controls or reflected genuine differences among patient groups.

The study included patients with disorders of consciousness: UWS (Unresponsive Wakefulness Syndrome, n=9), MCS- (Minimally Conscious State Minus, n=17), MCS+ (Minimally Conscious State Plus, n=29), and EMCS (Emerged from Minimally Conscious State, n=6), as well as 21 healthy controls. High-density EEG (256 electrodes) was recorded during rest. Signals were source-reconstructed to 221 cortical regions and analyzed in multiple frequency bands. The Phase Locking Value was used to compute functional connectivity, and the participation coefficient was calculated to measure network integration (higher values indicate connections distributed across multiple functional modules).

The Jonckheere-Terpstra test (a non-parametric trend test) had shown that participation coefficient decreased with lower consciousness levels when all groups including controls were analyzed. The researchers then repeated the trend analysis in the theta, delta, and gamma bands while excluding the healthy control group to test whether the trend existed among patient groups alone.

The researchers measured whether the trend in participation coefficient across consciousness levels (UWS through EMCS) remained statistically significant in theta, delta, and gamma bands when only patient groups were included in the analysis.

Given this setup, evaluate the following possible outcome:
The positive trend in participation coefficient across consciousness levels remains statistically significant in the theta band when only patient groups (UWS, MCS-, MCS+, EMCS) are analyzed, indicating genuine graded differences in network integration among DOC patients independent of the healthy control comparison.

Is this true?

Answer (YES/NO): YES